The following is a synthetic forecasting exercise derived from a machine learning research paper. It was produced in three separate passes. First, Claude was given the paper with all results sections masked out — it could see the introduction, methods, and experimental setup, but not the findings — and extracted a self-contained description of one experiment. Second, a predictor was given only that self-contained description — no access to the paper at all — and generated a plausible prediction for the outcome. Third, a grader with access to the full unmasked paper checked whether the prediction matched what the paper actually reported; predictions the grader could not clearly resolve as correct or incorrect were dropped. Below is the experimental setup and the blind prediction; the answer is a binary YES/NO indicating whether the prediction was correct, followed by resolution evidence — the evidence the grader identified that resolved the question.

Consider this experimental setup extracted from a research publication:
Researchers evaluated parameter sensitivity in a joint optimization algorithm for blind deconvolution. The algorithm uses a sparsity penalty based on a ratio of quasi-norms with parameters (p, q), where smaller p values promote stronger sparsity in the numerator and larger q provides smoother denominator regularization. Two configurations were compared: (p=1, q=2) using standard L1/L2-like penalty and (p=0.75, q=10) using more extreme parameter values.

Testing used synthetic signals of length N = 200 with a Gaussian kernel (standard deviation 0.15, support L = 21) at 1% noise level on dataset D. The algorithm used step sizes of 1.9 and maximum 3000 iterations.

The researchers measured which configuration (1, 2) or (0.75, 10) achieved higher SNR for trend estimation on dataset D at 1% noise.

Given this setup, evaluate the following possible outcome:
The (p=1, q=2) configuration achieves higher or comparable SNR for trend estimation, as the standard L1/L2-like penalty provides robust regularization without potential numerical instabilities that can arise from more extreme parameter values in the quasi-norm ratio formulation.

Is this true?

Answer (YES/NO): YES